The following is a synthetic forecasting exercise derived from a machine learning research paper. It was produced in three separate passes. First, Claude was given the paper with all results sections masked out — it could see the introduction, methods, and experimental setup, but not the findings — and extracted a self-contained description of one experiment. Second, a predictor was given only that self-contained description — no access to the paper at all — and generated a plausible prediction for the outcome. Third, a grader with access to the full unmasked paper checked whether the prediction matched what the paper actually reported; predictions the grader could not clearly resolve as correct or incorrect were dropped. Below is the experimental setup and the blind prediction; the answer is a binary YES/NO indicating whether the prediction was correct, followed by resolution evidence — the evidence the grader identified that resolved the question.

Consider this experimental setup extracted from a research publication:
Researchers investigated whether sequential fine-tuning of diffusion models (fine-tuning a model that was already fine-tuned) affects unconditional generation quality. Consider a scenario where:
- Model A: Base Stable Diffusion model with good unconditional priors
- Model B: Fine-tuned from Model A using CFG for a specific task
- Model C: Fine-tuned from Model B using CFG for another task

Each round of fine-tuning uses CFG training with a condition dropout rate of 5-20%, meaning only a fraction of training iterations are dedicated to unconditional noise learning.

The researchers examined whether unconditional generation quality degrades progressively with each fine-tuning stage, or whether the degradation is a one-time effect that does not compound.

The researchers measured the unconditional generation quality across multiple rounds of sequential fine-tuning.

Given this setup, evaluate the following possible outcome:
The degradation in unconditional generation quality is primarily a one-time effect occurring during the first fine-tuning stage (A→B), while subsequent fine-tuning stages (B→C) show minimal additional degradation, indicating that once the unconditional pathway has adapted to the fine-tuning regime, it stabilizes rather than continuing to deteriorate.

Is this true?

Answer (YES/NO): NO